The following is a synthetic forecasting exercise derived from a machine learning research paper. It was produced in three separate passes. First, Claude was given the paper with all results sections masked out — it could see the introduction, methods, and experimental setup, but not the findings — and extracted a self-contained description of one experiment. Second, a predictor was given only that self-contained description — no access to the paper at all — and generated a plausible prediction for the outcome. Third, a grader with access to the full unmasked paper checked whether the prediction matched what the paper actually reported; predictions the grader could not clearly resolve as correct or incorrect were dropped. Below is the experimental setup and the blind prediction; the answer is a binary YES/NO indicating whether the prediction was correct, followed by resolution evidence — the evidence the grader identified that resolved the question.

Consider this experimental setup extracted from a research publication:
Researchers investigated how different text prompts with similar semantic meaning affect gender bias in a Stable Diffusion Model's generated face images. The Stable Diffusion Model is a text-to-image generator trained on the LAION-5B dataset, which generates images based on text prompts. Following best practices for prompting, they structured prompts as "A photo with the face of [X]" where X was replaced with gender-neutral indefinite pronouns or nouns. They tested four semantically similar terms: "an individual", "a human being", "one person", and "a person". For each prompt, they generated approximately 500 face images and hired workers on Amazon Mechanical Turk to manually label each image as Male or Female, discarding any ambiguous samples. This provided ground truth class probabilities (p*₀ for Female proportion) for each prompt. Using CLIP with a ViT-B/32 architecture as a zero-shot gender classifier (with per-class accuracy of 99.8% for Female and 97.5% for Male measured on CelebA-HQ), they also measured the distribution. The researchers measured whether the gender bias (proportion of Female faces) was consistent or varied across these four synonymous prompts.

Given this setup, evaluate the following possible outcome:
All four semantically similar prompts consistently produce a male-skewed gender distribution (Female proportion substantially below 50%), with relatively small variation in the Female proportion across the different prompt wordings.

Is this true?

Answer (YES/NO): NO